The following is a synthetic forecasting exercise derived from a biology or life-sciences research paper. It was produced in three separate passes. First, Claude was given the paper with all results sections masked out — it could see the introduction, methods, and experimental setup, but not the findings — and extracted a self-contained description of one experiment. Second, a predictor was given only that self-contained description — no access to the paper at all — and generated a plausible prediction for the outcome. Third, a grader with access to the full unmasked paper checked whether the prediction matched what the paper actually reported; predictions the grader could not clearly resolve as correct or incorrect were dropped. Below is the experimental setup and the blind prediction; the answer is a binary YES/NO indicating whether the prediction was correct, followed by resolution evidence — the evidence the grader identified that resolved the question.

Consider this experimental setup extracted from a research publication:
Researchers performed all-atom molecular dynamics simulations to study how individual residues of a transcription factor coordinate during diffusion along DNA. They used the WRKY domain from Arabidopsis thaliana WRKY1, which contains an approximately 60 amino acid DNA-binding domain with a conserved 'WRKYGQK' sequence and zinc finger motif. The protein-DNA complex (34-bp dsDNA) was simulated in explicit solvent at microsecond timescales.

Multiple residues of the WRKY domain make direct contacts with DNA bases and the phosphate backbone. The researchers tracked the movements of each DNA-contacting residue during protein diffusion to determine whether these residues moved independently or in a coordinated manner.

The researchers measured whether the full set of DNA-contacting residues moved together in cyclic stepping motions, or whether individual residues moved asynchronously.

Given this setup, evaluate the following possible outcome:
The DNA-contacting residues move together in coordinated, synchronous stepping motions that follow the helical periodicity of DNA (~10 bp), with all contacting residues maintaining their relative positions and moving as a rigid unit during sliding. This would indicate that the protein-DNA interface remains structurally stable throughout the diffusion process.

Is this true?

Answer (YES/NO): NO